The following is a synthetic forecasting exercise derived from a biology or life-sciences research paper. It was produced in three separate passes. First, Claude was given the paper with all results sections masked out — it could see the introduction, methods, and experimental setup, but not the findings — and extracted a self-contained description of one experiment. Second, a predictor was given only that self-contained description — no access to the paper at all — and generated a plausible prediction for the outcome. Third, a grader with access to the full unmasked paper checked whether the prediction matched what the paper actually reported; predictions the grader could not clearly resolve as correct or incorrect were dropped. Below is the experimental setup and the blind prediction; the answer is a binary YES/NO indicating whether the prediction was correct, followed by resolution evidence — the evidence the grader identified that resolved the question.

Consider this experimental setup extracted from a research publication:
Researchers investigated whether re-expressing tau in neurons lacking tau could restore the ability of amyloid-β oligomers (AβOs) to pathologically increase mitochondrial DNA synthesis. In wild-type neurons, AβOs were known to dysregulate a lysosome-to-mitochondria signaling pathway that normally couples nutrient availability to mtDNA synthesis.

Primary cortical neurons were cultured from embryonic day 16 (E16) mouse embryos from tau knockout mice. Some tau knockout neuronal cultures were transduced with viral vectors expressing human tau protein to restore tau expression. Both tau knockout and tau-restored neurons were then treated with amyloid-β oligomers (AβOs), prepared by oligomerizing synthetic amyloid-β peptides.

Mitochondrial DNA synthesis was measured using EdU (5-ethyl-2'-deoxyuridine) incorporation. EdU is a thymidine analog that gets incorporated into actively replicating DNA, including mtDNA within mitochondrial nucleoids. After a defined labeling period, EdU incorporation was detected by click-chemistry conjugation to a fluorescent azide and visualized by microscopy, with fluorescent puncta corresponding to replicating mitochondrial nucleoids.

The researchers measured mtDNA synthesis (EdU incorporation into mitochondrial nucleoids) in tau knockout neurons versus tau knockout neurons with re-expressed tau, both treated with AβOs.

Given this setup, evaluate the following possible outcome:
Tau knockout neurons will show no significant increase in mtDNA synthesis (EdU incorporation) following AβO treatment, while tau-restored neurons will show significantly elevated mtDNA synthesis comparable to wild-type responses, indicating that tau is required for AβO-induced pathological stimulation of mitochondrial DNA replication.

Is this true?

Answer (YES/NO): YES